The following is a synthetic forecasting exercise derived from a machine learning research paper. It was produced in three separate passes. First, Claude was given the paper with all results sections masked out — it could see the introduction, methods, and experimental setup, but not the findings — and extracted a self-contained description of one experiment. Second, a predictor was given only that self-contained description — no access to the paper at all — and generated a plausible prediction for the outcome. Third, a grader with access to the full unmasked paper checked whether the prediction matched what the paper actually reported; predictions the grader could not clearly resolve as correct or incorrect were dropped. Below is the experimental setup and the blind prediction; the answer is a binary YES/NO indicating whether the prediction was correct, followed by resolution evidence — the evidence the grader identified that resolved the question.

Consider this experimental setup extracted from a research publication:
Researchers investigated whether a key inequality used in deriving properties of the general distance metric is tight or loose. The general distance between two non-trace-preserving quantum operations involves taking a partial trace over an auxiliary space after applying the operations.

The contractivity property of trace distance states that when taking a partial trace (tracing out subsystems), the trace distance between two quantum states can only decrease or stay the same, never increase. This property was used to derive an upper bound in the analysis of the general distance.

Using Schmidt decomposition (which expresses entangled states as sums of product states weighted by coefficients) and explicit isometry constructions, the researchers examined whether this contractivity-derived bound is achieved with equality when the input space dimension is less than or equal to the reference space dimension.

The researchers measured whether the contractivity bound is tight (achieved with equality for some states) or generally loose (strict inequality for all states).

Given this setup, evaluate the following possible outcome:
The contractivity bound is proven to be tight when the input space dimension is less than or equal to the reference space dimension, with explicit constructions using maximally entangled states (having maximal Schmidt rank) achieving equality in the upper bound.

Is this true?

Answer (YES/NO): NO